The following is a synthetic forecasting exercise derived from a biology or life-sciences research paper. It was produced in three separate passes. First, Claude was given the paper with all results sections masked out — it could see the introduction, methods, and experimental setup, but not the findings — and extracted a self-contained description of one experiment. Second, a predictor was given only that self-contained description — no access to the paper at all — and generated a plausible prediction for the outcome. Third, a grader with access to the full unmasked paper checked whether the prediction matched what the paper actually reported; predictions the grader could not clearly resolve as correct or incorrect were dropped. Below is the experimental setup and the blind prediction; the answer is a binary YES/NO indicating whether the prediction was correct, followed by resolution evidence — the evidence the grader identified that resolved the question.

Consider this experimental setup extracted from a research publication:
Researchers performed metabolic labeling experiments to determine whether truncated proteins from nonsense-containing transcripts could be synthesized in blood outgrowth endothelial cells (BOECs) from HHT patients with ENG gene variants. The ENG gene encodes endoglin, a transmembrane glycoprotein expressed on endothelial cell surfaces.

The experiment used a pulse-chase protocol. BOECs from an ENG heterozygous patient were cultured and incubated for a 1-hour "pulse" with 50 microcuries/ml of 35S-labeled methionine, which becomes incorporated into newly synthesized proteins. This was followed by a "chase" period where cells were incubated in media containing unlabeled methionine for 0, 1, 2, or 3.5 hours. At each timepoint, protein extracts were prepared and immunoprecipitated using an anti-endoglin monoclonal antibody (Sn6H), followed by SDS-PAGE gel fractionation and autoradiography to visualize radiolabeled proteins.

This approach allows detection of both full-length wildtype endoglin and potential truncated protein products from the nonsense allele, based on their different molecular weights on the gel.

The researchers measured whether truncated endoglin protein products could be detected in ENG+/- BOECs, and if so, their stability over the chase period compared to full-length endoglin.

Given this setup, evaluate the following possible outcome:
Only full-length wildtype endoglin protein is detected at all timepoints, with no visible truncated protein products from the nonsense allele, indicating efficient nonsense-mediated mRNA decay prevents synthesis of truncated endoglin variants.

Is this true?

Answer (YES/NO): NO